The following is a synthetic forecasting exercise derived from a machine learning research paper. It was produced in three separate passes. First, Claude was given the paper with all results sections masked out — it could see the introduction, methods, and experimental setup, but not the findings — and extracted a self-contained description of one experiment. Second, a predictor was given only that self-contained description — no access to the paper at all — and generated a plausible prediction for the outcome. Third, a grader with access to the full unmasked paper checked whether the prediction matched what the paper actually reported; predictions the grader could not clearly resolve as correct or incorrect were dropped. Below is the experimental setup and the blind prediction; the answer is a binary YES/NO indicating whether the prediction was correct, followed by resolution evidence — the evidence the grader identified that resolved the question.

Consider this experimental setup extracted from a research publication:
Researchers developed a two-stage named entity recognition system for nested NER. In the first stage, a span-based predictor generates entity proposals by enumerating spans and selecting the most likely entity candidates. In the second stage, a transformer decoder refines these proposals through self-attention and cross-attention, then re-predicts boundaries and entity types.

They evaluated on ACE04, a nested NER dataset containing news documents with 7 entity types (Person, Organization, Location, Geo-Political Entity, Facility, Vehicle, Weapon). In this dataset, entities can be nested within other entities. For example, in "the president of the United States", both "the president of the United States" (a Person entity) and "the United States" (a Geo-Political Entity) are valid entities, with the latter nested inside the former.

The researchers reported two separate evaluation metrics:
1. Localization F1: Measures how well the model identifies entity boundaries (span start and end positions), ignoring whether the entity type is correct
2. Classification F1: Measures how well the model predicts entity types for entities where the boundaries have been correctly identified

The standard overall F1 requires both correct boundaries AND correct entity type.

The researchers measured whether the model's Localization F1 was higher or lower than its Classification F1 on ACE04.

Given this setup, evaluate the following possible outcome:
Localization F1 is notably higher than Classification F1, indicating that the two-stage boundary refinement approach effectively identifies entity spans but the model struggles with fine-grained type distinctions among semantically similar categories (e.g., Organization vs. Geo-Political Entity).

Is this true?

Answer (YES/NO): NO